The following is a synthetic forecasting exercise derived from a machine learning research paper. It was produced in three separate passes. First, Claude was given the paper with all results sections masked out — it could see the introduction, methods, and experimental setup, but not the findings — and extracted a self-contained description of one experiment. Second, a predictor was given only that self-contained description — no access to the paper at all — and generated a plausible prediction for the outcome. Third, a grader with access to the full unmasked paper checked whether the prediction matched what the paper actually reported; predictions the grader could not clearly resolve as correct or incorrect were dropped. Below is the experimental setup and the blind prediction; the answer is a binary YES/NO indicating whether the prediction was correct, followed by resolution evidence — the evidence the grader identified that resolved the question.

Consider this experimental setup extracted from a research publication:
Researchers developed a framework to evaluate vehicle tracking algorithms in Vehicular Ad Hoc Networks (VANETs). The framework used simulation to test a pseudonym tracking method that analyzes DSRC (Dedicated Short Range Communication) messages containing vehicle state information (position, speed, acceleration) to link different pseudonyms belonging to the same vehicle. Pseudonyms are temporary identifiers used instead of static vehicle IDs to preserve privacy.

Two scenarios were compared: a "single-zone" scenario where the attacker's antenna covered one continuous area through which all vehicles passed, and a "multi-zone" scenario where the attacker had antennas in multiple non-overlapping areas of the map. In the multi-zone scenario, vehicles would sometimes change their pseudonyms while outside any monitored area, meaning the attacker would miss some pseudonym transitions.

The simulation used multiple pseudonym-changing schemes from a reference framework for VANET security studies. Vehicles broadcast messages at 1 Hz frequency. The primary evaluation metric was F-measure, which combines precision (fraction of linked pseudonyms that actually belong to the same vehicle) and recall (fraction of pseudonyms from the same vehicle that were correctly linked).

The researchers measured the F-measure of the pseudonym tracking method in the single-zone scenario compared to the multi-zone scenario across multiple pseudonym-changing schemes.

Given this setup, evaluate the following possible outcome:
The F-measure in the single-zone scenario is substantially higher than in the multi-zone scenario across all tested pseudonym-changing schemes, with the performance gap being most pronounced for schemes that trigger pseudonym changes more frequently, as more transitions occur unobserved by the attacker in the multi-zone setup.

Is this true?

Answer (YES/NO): NO